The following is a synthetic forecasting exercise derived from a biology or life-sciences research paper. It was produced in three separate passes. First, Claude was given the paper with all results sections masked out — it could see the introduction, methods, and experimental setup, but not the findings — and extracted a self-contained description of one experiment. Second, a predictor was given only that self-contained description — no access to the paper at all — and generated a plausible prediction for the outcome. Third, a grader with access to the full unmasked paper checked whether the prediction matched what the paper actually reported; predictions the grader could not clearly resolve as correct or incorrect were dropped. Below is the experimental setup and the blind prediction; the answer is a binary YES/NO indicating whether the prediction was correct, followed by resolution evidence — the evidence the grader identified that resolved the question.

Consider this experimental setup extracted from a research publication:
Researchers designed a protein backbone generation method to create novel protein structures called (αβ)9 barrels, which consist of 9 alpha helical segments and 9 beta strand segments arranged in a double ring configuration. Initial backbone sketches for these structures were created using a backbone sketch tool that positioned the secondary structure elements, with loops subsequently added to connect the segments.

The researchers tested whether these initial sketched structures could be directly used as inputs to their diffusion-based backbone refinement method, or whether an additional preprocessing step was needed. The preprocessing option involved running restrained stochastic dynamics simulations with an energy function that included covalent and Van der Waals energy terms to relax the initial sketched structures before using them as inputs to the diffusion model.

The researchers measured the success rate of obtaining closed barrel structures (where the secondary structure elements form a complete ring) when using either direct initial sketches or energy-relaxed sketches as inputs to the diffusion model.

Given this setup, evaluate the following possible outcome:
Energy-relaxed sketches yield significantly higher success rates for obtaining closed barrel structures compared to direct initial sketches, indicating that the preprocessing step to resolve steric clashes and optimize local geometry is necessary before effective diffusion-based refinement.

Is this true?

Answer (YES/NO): YES